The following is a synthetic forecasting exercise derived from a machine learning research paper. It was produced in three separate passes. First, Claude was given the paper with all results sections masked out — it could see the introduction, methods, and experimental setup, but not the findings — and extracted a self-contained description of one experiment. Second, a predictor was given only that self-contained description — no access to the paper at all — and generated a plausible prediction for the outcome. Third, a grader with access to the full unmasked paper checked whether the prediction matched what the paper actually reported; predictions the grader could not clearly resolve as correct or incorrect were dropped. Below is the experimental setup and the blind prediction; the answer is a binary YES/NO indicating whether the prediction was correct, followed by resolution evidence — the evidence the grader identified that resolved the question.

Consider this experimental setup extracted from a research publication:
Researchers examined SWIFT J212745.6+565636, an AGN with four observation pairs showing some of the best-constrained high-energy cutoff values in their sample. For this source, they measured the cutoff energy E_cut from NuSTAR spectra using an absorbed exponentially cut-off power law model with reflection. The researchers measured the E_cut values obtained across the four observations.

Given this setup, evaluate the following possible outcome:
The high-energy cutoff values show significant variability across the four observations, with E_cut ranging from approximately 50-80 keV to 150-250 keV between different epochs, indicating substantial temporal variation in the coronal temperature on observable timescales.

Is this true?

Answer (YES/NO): NO